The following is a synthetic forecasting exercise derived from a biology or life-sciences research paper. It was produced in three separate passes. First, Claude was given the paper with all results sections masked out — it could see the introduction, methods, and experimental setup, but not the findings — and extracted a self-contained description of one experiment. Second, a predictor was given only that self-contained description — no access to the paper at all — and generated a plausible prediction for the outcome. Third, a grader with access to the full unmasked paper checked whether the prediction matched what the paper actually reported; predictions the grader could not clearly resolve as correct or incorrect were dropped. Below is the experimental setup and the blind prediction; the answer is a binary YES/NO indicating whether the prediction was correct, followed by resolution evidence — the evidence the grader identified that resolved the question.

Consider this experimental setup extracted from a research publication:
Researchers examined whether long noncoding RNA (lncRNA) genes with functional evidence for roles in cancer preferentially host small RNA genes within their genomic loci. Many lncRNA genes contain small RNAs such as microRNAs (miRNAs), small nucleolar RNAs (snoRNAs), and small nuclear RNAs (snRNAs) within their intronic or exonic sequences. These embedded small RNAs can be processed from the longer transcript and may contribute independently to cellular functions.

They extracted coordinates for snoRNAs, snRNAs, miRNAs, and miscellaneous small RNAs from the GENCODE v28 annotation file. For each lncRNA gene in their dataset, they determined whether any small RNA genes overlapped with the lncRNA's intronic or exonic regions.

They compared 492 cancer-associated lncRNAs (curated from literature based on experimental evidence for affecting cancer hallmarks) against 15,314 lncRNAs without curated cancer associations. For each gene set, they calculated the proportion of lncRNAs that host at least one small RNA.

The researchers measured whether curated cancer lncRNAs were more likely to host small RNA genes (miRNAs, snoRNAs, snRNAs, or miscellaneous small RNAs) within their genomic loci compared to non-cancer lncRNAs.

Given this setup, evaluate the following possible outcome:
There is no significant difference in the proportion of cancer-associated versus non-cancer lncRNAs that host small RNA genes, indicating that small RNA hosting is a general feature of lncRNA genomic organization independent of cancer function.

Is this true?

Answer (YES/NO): NO